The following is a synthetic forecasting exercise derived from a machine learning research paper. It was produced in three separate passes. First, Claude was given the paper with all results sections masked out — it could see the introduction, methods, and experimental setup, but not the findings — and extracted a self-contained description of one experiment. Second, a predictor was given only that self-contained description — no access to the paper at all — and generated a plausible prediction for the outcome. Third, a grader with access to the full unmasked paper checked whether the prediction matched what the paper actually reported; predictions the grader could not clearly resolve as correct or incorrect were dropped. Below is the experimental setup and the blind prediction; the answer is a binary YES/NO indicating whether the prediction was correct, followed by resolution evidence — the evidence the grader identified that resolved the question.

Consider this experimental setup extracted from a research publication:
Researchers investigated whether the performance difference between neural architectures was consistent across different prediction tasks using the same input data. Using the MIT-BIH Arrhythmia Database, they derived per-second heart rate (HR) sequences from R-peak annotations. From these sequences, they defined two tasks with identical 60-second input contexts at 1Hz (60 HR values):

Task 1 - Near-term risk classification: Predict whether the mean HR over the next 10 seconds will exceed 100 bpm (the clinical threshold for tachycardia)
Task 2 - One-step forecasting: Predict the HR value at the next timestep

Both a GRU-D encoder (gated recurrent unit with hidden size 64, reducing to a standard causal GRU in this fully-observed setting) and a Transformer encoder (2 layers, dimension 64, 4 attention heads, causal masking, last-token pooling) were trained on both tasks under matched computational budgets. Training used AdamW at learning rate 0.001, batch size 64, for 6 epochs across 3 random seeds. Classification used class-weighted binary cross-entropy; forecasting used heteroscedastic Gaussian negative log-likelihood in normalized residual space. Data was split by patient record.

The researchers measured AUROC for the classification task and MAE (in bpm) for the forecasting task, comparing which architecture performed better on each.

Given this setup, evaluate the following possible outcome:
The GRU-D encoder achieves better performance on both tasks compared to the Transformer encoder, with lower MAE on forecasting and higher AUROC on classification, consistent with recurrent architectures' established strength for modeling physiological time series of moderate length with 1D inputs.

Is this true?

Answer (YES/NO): NO